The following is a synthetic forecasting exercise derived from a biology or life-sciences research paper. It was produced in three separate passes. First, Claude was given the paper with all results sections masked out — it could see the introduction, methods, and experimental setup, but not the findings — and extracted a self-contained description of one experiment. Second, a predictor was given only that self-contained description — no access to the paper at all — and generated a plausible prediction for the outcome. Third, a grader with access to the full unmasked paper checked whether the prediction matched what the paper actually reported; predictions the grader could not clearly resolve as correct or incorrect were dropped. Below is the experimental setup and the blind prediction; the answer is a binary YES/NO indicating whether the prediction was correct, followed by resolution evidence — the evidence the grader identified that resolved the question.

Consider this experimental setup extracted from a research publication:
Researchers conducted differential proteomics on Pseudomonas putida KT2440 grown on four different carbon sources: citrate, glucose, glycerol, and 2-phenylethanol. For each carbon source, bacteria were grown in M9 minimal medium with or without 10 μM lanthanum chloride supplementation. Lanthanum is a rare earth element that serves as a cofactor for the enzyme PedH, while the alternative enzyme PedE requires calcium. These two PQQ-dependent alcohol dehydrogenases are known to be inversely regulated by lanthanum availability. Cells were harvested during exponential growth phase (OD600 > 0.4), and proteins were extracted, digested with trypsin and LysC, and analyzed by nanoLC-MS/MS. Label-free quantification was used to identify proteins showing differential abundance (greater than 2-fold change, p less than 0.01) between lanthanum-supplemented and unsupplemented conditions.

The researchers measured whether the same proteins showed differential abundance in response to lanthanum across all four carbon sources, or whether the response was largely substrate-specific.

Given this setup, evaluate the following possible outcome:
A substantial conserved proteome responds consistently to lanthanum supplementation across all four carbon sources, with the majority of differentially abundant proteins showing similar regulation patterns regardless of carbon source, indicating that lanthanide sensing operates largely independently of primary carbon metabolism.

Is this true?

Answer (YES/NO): NO